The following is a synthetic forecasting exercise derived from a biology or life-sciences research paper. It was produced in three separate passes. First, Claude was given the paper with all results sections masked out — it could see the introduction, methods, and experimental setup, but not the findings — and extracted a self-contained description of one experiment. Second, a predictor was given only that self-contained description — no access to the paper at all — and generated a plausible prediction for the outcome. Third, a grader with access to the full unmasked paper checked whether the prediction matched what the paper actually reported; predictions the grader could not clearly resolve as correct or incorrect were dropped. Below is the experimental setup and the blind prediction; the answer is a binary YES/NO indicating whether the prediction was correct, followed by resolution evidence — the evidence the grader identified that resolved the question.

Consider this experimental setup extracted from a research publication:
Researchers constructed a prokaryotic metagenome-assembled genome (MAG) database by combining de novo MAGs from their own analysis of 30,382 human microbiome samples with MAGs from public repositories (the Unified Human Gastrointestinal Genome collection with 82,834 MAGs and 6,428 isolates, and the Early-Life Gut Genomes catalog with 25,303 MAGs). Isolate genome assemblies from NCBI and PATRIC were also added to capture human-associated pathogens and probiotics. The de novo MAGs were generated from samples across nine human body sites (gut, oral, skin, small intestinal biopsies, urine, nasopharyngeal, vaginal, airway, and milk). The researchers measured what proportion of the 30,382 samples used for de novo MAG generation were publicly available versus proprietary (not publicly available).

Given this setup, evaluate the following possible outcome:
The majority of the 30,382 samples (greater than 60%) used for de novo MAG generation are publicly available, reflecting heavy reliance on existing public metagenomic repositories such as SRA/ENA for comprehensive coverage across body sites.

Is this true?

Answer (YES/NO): YES